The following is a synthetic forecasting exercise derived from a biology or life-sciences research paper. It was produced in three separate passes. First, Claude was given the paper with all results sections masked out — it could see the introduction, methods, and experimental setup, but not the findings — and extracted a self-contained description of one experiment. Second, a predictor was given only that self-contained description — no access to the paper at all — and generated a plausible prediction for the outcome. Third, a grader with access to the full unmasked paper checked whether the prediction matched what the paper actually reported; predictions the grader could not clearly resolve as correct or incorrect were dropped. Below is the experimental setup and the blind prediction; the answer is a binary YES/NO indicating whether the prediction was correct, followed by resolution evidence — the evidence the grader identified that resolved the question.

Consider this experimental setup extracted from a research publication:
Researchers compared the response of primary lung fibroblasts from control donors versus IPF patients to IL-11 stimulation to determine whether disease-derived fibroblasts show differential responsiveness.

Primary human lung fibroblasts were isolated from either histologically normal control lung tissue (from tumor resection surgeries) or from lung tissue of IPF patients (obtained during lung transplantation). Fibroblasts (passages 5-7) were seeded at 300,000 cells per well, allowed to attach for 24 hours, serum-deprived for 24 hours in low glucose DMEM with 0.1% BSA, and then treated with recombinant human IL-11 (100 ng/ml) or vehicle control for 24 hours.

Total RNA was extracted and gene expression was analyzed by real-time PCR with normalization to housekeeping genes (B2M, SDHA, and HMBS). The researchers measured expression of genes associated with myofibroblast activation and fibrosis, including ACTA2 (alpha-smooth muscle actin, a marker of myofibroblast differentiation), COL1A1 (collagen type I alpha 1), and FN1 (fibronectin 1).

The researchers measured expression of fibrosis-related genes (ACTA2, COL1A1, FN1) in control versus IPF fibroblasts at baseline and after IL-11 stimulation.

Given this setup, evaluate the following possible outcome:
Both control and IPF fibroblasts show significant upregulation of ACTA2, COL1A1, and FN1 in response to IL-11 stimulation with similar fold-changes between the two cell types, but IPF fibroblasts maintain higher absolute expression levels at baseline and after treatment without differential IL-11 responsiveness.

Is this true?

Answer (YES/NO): NO